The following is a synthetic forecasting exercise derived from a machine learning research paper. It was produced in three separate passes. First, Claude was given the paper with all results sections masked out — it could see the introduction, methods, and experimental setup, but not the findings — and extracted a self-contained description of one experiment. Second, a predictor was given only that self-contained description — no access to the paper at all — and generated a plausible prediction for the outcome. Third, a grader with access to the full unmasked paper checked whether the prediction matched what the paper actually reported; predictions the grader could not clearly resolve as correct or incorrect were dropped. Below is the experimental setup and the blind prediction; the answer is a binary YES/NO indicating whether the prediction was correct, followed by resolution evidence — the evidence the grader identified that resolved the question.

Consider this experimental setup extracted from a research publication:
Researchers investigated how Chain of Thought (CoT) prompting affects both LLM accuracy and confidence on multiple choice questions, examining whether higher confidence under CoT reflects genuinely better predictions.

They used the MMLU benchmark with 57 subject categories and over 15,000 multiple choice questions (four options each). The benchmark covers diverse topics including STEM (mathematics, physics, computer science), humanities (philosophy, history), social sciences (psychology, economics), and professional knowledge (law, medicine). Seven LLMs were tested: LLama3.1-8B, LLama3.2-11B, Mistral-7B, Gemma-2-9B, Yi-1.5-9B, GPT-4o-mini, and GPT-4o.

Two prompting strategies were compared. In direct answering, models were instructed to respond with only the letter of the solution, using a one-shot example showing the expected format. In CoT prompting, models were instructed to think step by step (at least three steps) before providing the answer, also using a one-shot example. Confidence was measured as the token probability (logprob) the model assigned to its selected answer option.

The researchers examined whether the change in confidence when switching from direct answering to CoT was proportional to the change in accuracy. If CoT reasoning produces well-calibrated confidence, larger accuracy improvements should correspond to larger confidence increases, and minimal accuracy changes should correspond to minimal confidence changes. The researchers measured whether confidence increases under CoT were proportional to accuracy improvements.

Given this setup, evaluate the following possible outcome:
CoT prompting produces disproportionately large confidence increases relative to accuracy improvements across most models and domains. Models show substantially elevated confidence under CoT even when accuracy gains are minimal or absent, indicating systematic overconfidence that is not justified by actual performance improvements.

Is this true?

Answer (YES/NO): YES